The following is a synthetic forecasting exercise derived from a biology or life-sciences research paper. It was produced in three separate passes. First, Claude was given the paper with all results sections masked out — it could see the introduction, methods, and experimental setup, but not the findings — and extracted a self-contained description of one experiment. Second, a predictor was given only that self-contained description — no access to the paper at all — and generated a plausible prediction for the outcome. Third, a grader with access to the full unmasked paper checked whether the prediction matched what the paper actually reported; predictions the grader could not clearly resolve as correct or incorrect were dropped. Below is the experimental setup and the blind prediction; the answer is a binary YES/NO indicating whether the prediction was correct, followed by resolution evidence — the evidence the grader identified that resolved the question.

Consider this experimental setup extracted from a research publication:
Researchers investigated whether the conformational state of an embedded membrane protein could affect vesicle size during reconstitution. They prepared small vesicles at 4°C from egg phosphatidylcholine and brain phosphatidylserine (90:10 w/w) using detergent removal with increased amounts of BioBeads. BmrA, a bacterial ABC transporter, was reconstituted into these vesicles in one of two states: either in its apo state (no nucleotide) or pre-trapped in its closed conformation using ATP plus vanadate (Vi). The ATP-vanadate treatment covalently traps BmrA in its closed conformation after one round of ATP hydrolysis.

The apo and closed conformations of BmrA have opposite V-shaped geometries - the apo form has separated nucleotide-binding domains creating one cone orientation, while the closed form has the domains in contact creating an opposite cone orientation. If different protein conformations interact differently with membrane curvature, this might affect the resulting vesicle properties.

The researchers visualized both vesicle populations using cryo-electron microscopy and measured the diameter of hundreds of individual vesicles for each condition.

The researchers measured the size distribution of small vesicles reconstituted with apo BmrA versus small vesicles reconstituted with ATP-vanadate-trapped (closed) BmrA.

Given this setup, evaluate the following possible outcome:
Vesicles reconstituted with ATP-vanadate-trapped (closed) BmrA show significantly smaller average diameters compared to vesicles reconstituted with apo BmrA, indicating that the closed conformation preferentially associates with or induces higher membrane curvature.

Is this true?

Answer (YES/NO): NO